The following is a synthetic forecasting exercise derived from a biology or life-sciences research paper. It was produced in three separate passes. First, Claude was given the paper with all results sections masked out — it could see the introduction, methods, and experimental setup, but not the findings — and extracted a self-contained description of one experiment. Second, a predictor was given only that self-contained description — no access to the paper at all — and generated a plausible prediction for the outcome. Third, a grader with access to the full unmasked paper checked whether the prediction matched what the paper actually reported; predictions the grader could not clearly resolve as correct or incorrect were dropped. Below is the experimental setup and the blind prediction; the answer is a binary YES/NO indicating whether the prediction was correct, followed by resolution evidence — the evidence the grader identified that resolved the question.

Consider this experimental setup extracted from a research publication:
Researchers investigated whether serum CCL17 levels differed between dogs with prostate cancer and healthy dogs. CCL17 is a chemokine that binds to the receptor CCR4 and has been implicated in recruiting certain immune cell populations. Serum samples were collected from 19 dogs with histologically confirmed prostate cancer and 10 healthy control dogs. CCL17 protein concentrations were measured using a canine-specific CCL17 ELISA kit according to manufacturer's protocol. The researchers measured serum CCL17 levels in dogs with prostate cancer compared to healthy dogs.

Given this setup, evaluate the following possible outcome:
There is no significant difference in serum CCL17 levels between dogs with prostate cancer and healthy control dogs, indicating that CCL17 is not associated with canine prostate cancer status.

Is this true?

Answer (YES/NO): NO